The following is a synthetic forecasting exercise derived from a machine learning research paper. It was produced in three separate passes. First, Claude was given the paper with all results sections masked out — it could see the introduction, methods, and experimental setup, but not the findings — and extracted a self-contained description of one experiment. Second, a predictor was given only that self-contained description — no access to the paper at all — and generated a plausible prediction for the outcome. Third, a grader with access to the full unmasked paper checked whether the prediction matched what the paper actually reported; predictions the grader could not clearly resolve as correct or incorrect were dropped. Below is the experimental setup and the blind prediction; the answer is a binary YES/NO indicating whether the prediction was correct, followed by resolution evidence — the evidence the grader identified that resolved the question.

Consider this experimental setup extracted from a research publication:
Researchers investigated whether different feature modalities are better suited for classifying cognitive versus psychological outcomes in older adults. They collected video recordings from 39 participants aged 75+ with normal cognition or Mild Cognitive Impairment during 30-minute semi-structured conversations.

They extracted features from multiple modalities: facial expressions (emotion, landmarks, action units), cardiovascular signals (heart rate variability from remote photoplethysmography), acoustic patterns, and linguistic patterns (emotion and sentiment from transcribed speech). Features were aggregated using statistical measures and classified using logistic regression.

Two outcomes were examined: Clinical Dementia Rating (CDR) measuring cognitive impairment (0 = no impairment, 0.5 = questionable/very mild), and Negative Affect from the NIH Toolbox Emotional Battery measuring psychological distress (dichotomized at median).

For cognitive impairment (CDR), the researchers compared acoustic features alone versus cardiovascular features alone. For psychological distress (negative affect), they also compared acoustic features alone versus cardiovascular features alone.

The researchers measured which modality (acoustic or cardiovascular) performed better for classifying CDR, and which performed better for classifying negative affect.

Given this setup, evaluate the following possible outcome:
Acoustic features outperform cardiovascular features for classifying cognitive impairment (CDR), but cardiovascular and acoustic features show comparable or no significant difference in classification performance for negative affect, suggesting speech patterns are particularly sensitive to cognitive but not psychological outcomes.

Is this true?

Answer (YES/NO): NO